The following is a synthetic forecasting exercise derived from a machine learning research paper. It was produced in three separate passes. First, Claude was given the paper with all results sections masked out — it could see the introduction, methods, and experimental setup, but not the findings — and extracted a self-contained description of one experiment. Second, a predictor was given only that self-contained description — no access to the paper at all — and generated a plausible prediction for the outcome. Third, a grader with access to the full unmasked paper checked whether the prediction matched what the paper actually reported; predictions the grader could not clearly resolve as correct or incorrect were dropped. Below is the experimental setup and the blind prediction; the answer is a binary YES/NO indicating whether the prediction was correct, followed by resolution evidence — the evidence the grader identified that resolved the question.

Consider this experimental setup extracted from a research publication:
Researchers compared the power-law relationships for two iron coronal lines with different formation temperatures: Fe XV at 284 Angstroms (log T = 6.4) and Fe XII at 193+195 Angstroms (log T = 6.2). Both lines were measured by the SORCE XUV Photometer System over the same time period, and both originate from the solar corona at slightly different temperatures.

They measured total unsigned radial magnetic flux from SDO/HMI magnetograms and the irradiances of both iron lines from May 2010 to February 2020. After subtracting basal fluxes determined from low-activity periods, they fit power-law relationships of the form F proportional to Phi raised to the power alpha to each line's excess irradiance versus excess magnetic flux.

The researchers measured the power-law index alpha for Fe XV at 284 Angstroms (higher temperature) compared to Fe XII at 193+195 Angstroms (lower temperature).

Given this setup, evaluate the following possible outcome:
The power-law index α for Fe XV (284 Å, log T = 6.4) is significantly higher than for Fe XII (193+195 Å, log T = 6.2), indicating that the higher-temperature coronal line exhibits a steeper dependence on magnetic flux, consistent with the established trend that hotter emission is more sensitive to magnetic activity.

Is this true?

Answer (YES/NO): NO